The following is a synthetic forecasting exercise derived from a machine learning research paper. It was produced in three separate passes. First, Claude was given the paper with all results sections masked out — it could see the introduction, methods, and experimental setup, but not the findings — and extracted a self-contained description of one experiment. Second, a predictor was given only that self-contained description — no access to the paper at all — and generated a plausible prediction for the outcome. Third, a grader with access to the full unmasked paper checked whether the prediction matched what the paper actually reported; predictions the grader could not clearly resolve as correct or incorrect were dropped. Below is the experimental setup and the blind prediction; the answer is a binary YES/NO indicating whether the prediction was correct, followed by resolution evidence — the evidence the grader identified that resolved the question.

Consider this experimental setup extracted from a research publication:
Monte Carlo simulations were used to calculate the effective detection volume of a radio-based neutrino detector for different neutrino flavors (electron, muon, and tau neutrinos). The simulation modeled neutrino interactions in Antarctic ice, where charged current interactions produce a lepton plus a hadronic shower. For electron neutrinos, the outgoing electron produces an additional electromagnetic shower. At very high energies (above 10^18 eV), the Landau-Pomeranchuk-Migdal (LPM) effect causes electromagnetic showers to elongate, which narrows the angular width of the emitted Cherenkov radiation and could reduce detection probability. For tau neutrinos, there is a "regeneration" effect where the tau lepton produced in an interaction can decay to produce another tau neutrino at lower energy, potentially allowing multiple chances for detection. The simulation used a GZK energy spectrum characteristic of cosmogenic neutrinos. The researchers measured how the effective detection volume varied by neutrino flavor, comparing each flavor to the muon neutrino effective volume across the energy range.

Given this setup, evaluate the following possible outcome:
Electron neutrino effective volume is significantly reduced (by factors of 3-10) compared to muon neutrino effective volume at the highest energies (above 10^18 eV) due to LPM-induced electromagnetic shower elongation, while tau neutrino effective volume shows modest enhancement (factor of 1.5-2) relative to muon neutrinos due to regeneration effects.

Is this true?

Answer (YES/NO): NO